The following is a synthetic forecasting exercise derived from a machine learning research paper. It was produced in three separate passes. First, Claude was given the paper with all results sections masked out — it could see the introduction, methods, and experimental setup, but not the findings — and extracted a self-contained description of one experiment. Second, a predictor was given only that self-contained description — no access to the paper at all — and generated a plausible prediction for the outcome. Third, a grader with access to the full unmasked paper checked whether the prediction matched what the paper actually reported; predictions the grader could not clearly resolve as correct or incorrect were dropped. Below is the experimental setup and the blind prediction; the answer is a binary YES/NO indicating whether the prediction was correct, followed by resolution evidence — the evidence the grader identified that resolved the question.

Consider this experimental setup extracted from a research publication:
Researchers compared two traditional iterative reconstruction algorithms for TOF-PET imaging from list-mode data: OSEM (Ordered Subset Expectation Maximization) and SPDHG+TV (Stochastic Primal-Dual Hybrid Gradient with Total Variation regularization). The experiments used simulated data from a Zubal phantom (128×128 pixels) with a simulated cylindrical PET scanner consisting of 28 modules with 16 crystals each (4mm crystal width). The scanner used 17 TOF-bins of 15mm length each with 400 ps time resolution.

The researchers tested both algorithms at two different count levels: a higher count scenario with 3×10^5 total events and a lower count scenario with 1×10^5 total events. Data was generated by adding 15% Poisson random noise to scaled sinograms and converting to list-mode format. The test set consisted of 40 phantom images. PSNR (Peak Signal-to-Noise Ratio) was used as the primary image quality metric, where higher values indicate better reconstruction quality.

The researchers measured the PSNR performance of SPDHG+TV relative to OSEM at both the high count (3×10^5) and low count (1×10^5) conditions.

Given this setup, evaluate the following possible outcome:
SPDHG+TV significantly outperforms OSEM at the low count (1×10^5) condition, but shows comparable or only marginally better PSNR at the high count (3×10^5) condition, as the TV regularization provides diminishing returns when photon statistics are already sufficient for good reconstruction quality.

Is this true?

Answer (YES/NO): NO